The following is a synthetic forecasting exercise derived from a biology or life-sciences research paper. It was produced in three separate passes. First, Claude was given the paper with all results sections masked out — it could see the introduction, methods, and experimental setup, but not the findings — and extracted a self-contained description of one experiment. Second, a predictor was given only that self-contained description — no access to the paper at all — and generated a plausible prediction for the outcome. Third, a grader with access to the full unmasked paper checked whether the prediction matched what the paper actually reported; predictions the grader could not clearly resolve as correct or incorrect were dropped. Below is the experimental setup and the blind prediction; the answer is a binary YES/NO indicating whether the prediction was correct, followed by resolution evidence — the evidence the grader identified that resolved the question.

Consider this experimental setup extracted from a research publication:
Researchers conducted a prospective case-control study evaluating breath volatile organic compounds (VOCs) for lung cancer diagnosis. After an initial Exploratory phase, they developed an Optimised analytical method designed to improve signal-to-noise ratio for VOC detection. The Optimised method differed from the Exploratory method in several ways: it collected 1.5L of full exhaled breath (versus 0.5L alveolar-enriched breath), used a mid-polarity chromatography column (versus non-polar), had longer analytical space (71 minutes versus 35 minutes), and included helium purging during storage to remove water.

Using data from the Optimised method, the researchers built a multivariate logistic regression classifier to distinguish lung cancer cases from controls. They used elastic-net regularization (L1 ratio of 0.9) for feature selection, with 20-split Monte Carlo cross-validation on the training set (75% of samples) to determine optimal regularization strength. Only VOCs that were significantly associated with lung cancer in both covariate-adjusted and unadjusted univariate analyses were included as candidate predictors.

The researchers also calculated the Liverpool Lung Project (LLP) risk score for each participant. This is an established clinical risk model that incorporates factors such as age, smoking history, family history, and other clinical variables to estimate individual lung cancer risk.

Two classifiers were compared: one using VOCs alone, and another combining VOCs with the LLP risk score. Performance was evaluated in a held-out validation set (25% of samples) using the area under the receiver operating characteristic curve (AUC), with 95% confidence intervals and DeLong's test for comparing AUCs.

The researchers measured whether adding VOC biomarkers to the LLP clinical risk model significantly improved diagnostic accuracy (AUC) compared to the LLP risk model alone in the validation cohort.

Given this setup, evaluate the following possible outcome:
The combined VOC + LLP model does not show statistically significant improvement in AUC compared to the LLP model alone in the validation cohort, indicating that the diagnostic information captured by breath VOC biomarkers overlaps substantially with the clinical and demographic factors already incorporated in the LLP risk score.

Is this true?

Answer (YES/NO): YES